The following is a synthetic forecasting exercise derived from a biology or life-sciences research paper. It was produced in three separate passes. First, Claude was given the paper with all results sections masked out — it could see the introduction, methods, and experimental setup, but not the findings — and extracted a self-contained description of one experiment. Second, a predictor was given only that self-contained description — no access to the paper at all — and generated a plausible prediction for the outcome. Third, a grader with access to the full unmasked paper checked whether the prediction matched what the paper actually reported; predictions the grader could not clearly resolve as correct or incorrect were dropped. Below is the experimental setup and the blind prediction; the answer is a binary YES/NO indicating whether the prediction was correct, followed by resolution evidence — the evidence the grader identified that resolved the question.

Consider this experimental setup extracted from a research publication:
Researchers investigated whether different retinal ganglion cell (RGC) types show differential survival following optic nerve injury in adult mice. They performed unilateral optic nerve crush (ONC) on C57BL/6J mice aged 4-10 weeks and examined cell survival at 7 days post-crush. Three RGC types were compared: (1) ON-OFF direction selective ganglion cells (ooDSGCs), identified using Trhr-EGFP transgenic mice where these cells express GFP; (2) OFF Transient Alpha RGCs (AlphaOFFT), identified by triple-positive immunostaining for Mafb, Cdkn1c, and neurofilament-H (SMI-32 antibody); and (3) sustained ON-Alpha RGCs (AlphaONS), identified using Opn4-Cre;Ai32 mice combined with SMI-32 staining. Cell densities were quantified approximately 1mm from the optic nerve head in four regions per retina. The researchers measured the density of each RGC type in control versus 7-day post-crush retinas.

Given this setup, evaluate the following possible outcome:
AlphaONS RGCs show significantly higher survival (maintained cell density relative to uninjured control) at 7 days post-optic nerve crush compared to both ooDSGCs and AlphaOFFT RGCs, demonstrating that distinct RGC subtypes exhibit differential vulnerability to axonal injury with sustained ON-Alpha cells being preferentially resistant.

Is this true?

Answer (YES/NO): YES